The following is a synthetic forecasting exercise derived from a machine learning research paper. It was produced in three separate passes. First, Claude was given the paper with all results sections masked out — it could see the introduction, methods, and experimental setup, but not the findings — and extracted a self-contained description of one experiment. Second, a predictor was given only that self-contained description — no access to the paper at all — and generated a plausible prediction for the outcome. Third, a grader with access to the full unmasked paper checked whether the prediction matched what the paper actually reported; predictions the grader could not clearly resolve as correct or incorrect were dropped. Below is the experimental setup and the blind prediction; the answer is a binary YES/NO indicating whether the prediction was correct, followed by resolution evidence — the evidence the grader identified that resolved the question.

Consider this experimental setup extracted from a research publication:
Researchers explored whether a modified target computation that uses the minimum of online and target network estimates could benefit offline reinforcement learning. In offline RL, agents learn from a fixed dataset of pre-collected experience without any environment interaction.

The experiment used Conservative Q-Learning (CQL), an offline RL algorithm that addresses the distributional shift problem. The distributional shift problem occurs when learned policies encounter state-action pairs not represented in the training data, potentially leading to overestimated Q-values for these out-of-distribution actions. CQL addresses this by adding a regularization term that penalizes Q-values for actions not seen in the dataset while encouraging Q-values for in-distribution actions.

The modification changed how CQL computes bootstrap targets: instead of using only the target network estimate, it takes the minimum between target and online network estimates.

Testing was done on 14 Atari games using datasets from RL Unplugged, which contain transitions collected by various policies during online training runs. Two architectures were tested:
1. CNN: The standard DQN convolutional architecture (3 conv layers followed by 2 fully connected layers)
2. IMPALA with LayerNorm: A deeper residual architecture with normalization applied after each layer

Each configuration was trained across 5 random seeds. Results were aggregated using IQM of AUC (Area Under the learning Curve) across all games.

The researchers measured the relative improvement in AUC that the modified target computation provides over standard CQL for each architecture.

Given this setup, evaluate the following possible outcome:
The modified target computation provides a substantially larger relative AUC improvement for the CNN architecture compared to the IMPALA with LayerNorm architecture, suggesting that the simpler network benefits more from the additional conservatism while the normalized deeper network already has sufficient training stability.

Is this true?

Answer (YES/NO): YES